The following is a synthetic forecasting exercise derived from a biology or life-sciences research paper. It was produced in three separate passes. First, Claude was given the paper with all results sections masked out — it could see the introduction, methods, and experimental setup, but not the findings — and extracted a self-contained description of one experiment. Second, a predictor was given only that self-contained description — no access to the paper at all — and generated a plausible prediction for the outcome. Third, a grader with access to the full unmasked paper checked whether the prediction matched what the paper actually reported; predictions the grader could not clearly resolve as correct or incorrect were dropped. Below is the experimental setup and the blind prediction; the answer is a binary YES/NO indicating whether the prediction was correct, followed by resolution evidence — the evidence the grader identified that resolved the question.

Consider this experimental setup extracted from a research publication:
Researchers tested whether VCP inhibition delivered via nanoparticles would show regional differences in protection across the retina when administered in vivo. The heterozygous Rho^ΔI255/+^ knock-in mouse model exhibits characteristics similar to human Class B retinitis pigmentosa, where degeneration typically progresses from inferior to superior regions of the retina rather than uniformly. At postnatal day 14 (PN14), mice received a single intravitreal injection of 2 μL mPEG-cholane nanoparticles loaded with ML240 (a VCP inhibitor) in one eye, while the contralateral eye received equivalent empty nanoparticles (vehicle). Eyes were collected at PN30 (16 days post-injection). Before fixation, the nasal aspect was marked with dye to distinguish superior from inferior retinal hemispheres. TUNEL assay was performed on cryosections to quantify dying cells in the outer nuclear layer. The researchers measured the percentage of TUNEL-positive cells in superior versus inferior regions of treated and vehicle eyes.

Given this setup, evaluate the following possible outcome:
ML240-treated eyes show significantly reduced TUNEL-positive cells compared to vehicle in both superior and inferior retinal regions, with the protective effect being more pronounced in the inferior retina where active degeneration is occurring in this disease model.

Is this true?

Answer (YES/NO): NO